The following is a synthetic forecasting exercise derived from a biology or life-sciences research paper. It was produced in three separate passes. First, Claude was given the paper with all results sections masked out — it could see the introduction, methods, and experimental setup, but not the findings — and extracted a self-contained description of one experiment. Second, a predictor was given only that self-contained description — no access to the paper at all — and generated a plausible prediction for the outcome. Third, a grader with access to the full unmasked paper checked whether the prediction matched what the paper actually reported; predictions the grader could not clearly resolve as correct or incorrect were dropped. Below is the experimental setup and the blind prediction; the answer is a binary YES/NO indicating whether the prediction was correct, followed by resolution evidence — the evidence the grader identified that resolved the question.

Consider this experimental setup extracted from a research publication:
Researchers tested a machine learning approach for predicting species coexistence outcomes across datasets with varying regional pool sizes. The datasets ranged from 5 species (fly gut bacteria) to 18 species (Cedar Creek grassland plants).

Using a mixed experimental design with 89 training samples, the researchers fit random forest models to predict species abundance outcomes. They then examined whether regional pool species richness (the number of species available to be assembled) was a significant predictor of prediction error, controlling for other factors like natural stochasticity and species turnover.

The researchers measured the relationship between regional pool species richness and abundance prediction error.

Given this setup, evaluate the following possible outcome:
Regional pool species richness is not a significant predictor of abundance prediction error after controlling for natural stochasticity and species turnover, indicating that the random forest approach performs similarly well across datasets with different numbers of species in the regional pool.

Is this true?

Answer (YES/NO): NO